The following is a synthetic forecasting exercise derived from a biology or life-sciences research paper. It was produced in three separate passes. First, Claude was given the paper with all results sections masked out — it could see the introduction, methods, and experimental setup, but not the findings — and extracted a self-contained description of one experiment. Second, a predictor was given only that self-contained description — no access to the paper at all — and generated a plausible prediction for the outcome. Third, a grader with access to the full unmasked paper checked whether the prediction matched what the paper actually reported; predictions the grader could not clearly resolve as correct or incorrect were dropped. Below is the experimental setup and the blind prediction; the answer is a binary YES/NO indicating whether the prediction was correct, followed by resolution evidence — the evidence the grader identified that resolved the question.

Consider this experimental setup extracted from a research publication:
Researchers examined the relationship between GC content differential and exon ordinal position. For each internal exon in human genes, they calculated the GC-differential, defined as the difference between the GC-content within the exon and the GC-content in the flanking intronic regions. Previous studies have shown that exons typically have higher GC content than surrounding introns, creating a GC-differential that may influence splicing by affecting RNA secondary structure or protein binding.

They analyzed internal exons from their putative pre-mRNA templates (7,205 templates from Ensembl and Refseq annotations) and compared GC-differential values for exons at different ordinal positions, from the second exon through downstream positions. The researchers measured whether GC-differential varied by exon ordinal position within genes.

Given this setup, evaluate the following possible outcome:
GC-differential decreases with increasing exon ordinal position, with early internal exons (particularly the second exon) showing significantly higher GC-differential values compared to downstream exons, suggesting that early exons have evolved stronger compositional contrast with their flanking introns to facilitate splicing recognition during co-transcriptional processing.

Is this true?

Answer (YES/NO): NO